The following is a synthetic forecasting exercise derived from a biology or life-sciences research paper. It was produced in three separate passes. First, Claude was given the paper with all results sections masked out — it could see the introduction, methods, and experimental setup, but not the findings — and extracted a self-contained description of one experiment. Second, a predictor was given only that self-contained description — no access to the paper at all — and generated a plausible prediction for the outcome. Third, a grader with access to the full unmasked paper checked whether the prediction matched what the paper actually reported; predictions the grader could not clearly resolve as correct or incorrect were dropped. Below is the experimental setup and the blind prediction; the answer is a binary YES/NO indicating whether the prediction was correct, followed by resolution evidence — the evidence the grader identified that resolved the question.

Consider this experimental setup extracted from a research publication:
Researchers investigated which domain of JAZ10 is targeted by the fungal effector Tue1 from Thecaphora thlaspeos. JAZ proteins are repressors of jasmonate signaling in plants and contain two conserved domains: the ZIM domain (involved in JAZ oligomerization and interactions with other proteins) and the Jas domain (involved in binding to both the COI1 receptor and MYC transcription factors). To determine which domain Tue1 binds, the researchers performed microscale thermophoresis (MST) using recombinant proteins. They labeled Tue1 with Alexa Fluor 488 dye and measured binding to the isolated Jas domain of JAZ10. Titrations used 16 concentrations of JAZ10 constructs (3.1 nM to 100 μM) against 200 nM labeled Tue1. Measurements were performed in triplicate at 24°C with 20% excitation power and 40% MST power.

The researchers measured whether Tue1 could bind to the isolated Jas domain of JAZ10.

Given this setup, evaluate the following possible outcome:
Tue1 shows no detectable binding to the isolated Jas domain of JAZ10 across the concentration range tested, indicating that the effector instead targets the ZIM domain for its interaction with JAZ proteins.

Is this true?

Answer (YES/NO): NO